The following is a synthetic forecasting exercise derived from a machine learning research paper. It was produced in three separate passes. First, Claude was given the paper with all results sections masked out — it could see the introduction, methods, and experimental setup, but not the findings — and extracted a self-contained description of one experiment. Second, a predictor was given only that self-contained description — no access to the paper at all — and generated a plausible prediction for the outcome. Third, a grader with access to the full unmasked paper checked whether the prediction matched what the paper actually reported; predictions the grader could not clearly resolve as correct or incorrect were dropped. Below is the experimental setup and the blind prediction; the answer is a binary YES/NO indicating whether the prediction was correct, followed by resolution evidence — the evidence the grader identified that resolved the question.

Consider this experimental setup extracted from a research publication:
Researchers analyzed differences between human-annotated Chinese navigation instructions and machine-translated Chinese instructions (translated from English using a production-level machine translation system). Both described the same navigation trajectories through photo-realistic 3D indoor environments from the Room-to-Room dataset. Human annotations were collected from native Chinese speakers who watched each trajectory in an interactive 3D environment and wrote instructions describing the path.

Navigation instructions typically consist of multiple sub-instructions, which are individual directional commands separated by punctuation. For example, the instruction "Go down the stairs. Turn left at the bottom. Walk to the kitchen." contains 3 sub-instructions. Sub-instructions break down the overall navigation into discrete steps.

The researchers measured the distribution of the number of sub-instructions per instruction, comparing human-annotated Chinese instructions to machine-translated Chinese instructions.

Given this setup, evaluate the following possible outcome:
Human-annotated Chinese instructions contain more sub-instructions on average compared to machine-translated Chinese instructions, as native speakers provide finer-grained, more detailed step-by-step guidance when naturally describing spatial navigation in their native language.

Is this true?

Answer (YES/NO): NO